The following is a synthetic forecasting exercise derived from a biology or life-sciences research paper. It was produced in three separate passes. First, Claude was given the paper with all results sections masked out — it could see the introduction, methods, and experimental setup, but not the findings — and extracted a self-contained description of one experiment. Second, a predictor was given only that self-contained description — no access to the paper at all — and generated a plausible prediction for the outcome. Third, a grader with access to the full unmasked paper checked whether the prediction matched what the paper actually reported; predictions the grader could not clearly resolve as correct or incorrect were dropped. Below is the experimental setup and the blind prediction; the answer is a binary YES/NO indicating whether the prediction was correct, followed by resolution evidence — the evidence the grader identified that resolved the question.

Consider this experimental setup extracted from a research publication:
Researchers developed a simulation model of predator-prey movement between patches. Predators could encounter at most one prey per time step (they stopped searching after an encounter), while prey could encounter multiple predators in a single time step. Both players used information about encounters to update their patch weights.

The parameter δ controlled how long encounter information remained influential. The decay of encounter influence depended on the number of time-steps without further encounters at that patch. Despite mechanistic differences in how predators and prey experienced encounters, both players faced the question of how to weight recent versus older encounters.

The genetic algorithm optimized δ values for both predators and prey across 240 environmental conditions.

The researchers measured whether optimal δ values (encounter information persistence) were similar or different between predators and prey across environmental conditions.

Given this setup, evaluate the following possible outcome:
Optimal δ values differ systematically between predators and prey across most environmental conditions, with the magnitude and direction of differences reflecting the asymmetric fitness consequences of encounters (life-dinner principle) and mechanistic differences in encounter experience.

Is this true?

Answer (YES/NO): NO